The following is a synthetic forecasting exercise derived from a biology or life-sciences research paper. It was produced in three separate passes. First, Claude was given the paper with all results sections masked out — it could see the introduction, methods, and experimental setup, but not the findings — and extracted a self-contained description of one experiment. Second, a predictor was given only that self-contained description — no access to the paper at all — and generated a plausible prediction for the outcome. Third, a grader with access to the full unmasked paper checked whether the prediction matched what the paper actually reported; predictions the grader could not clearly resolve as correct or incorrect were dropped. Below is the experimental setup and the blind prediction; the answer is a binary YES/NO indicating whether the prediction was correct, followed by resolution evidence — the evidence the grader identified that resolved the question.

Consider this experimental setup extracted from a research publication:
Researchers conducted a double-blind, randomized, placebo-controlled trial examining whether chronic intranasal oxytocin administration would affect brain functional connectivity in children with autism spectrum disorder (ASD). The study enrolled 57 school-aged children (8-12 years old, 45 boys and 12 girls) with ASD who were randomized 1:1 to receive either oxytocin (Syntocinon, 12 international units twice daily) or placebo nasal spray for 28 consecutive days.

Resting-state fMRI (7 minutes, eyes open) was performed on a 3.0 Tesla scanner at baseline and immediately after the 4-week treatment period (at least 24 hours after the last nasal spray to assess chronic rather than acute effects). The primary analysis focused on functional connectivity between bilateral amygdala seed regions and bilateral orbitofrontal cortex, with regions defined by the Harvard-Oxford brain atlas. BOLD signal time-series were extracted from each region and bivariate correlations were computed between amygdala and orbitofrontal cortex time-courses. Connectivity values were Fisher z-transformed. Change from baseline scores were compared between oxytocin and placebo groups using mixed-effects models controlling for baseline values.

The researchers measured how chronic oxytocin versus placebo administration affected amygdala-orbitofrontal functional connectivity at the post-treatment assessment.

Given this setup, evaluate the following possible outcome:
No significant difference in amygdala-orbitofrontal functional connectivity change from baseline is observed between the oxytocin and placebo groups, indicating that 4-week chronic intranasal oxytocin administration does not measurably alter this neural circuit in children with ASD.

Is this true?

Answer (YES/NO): NO